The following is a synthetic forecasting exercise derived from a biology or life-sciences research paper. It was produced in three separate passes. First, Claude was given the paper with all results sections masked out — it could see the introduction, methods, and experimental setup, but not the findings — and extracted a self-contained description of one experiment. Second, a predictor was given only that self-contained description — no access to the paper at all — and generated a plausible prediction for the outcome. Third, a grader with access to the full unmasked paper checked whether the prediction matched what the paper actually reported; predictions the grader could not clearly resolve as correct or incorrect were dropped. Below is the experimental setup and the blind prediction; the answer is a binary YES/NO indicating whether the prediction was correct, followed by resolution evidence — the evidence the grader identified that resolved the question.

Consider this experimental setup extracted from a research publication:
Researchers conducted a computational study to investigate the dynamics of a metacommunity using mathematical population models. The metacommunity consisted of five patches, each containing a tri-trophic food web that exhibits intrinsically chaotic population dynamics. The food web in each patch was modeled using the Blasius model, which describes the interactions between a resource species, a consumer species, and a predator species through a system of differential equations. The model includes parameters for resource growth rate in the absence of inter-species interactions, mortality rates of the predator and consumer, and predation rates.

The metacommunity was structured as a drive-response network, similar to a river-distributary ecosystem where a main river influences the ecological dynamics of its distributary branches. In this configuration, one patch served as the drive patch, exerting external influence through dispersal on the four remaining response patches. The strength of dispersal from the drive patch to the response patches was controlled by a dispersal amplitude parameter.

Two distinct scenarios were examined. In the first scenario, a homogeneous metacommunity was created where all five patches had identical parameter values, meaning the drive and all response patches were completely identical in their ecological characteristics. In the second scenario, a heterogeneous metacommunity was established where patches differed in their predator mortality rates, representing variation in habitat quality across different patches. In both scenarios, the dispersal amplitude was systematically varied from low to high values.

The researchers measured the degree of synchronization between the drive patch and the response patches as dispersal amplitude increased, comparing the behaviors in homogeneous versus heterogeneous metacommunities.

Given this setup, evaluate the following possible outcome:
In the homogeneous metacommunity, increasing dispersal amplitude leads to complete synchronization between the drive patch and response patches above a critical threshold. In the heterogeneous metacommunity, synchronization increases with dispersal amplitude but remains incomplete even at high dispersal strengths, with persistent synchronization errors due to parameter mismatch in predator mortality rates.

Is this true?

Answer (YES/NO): NO